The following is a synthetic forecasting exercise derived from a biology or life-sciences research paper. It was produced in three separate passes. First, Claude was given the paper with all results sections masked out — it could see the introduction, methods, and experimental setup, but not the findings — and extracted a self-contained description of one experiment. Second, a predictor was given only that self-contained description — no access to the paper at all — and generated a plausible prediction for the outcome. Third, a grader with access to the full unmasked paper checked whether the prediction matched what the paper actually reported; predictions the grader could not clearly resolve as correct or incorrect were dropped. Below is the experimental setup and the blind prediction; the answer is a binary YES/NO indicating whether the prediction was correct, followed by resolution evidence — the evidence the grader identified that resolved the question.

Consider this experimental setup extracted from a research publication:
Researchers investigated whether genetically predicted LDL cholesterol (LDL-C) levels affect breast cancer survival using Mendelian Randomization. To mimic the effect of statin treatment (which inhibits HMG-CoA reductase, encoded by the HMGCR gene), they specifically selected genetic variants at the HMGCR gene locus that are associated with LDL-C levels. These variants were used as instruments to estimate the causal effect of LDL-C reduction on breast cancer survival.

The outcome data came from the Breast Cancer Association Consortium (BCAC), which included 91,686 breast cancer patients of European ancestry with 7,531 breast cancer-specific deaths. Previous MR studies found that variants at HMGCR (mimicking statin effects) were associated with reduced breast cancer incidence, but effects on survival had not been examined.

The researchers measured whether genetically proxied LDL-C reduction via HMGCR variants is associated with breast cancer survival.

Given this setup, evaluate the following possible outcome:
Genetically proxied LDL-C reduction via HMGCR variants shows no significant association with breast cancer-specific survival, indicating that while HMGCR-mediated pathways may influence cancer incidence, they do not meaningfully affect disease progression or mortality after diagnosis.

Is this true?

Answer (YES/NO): NO